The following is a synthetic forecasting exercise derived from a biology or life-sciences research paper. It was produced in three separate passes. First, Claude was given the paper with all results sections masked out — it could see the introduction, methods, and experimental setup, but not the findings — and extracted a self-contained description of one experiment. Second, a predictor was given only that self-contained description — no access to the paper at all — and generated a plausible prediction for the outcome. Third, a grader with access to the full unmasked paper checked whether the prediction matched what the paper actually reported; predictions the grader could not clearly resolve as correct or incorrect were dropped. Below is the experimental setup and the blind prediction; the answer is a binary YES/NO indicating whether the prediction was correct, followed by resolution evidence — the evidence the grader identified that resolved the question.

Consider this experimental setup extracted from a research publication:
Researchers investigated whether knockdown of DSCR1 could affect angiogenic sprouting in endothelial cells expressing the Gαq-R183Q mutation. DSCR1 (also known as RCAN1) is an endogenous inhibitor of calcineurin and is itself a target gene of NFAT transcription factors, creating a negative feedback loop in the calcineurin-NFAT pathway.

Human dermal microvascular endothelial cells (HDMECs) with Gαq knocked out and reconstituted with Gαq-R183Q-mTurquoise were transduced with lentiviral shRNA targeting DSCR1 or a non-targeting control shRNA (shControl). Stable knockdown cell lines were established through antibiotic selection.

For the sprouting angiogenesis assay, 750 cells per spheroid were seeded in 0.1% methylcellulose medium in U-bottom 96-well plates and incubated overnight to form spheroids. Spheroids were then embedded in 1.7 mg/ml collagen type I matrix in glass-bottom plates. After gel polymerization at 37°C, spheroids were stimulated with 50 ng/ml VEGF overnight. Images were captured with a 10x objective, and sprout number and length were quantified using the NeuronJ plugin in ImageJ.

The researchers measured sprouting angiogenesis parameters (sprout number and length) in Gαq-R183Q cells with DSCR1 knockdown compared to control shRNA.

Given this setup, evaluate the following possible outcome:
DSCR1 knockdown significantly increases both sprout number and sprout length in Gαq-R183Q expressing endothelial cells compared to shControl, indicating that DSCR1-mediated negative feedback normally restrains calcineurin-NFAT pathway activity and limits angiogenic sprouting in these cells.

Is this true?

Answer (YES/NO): YES